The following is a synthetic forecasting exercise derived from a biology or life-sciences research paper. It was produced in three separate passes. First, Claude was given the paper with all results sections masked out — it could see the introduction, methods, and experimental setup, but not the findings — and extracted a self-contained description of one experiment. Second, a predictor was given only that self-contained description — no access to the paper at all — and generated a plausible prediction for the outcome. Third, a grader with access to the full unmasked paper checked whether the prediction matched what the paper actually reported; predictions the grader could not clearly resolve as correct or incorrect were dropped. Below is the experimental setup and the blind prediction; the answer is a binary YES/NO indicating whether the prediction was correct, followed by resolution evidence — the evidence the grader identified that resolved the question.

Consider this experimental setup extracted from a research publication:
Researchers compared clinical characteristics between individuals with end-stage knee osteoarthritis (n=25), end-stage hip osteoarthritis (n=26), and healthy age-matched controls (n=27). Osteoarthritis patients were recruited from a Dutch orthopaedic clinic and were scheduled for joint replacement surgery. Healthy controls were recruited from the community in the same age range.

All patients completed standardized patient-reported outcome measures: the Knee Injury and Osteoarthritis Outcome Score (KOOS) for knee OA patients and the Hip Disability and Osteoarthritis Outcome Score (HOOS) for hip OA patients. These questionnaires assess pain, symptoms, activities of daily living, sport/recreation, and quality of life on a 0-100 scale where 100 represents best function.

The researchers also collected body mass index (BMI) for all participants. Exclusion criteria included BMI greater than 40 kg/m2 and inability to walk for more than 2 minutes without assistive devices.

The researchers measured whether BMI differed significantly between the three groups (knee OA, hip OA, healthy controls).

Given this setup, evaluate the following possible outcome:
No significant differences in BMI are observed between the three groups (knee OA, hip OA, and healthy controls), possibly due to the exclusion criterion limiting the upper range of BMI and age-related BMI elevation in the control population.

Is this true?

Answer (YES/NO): NO